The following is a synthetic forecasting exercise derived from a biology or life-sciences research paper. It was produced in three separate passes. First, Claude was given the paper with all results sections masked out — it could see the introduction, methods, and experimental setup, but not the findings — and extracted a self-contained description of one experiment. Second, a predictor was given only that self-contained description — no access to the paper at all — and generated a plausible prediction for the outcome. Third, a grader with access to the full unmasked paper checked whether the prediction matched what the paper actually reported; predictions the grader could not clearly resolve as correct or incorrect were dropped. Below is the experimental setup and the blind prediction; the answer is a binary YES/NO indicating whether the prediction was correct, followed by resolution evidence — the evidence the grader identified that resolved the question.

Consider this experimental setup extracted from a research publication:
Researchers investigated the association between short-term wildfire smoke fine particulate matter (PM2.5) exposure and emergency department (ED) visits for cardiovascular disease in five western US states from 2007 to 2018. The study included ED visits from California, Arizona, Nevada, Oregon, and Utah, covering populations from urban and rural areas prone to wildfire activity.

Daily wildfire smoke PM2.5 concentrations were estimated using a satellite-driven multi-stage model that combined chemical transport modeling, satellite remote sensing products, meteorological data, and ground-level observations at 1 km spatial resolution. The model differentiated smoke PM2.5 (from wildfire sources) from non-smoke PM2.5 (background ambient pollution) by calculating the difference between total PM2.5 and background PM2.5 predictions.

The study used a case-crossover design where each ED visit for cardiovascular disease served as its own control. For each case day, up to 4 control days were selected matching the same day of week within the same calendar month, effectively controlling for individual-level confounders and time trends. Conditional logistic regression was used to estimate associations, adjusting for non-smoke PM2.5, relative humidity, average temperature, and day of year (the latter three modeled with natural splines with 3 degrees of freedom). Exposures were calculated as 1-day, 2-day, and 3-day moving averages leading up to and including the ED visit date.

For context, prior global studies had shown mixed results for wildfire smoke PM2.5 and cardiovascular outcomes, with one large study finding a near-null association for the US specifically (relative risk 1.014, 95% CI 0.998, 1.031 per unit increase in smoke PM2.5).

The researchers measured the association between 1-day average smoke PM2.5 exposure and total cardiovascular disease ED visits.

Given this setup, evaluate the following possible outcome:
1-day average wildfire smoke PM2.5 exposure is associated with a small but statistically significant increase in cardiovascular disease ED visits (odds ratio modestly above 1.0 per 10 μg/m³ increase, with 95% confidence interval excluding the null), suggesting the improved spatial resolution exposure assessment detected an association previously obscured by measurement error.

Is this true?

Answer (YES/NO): NO